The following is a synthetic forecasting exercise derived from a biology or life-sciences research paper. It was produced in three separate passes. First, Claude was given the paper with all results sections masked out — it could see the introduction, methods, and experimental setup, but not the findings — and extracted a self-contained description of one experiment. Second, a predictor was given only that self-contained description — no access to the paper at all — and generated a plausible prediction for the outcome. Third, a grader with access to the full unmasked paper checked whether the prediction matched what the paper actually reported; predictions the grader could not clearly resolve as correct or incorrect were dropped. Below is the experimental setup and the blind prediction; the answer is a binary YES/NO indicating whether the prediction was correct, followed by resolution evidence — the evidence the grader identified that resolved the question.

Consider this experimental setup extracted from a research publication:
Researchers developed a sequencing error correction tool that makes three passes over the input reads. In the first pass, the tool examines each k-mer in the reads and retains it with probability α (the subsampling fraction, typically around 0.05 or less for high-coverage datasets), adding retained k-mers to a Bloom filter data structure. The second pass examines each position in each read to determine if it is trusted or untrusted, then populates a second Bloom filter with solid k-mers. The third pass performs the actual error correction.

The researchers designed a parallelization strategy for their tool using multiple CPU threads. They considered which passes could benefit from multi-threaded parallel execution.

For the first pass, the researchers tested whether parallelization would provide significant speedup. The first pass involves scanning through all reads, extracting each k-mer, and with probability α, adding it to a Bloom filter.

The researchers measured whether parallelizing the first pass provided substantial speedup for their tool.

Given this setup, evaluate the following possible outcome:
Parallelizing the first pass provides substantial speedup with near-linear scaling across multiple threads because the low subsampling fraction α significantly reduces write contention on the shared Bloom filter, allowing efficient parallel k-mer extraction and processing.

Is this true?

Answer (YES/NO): NO